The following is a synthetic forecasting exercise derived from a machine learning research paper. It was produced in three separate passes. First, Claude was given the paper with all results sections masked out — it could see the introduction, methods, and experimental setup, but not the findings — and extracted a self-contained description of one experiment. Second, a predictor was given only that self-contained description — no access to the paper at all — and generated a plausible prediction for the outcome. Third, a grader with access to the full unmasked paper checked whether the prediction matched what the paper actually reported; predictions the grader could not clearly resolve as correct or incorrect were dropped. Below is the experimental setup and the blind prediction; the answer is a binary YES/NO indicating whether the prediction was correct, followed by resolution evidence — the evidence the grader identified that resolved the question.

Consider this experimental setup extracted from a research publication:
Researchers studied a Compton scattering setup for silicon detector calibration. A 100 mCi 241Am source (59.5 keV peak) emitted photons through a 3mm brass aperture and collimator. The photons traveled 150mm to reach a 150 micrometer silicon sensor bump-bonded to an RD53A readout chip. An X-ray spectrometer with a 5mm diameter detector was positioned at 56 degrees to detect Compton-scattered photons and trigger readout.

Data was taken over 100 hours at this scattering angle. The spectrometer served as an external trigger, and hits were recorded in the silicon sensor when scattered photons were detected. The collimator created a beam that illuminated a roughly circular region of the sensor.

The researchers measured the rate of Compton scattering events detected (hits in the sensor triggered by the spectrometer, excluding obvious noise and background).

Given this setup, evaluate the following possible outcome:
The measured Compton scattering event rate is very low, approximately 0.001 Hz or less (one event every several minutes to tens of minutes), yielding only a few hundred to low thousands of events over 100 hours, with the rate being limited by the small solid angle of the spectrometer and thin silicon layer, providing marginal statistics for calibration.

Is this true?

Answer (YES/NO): YES